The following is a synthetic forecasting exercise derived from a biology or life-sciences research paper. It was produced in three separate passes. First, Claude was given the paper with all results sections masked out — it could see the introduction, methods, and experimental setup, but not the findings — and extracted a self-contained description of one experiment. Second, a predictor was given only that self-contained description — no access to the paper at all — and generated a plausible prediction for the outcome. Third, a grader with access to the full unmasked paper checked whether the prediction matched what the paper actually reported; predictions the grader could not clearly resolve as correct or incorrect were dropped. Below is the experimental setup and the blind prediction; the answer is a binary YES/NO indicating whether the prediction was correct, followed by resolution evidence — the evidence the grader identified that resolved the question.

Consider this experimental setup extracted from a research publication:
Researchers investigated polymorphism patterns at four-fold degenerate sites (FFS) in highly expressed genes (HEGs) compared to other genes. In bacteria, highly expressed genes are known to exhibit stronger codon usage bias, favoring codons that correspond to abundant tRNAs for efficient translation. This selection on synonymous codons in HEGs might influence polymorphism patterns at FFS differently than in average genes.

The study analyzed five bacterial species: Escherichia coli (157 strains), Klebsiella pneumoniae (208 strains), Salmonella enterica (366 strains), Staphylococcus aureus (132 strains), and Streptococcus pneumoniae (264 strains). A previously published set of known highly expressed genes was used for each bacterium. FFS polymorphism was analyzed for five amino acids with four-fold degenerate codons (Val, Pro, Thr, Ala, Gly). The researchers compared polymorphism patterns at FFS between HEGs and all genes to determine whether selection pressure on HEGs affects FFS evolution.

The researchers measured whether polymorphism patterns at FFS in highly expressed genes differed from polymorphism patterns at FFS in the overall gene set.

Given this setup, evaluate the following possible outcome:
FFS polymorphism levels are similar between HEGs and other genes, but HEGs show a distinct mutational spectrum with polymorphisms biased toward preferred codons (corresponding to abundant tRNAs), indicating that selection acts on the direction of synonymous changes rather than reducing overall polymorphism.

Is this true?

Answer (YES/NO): NO